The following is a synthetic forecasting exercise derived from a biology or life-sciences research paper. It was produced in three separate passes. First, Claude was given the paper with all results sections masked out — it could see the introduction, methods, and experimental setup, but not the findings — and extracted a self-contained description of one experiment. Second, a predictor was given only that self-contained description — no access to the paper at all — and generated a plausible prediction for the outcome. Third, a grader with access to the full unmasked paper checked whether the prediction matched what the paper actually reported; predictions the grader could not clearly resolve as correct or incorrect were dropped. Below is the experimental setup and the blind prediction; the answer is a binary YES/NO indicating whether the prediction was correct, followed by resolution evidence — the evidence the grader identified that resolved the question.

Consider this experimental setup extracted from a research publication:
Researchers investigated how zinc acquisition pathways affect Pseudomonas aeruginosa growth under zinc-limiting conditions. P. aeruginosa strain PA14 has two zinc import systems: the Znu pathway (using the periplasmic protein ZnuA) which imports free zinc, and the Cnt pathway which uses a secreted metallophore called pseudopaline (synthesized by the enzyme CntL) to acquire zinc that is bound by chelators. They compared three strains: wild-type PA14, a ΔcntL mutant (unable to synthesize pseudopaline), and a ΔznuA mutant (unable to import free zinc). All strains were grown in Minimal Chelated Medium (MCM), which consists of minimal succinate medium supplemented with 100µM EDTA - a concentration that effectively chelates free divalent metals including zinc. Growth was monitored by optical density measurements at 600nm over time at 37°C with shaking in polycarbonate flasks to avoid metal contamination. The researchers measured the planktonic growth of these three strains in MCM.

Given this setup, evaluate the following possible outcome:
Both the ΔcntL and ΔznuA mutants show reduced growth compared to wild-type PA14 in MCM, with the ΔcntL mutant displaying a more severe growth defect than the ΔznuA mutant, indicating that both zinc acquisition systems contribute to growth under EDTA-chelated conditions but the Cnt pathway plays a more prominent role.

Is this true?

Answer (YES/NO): NO